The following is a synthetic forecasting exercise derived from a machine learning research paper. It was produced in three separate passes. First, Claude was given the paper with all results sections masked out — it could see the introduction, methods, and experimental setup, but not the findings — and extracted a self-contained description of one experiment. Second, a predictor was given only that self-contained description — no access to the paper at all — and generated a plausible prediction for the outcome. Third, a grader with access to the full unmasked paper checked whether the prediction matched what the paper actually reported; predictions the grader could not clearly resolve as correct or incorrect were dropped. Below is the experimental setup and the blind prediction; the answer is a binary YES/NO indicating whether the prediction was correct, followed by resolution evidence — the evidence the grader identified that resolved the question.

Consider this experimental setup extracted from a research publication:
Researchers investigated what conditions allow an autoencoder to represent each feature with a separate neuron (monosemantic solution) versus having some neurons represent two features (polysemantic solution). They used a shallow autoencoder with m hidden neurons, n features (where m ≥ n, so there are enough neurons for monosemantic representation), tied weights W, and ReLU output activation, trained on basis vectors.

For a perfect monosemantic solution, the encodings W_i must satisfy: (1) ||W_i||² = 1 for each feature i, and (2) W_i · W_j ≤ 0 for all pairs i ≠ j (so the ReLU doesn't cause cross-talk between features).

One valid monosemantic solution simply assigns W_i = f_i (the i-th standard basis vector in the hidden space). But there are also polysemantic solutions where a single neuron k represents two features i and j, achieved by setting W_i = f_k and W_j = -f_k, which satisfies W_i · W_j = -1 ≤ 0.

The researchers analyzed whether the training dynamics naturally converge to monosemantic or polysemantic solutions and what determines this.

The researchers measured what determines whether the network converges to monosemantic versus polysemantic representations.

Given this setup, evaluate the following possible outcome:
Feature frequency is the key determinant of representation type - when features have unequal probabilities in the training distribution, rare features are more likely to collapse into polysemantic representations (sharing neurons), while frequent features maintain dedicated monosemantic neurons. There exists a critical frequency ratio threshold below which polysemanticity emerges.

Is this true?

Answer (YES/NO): NO